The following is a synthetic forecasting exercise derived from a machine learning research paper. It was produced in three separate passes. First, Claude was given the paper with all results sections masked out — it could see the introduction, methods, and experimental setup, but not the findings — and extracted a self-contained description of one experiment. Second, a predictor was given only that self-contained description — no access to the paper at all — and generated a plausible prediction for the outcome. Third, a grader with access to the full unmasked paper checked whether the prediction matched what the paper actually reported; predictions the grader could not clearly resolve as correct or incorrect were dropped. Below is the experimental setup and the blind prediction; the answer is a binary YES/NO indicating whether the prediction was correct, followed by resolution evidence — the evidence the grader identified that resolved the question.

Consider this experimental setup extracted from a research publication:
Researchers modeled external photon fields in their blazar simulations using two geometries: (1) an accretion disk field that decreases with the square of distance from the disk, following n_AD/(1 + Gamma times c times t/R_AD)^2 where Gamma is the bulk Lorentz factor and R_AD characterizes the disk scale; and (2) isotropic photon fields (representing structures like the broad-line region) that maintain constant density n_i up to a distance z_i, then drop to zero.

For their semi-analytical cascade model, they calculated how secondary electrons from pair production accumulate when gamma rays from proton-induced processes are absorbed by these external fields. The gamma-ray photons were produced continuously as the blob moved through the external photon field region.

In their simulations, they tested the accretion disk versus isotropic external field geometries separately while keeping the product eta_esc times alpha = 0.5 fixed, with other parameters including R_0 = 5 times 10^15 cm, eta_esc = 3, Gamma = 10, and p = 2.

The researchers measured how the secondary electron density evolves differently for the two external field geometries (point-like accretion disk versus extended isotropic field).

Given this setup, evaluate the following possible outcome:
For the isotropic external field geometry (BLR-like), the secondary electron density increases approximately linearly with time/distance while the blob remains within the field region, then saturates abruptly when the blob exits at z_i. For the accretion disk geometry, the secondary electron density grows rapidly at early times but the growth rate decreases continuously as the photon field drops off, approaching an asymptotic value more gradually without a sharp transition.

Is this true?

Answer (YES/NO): NO